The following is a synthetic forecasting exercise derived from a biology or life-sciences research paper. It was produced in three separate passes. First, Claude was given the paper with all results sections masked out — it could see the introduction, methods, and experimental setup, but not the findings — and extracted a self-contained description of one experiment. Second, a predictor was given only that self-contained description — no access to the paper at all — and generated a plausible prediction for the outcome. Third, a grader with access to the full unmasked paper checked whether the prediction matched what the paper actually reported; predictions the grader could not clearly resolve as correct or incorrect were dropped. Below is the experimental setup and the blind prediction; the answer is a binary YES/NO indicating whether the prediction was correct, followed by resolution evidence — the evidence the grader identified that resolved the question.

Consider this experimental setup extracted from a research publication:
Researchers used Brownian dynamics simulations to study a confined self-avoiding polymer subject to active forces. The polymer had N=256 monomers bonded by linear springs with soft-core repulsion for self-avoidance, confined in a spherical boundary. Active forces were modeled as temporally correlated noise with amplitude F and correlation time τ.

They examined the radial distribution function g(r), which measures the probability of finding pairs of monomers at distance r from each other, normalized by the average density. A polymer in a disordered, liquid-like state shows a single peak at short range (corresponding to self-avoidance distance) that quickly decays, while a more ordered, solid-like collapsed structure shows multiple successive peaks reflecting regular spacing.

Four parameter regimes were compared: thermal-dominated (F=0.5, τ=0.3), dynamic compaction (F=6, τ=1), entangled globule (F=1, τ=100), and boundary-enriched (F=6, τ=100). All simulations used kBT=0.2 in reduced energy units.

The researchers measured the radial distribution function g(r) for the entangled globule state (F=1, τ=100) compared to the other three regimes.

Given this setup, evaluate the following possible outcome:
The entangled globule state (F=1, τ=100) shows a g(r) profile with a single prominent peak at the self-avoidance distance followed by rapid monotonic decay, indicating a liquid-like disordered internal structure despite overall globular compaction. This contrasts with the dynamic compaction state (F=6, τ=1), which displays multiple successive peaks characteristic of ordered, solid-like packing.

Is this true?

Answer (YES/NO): NO